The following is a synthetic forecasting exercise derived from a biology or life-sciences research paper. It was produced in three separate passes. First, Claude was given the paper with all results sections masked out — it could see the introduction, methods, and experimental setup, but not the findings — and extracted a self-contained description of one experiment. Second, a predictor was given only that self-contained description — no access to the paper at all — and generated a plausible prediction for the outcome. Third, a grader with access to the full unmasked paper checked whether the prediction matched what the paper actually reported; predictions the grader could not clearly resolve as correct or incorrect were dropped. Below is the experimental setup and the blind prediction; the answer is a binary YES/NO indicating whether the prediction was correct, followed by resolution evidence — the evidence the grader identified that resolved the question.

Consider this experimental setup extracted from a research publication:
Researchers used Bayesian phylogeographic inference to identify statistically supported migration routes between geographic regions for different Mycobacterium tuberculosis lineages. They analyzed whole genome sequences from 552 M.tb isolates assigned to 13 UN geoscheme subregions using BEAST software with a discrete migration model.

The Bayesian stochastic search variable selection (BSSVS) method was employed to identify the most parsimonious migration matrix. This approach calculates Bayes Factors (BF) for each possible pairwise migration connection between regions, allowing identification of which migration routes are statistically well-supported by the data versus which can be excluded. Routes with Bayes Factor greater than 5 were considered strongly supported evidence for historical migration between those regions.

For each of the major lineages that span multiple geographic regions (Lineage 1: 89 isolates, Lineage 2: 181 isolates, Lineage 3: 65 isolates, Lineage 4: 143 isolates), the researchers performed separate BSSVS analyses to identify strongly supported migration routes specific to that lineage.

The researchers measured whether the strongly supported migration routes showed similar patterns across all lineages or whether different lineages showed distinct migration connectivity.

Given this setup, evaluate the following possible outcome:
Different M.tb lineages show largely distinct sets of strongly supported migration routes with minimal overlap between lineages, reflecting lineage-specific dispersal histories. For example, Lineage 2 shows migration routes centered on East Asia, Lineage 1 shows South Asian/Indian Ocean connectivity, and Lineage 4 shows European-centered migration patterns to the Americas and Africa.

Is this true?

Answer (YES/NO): NO